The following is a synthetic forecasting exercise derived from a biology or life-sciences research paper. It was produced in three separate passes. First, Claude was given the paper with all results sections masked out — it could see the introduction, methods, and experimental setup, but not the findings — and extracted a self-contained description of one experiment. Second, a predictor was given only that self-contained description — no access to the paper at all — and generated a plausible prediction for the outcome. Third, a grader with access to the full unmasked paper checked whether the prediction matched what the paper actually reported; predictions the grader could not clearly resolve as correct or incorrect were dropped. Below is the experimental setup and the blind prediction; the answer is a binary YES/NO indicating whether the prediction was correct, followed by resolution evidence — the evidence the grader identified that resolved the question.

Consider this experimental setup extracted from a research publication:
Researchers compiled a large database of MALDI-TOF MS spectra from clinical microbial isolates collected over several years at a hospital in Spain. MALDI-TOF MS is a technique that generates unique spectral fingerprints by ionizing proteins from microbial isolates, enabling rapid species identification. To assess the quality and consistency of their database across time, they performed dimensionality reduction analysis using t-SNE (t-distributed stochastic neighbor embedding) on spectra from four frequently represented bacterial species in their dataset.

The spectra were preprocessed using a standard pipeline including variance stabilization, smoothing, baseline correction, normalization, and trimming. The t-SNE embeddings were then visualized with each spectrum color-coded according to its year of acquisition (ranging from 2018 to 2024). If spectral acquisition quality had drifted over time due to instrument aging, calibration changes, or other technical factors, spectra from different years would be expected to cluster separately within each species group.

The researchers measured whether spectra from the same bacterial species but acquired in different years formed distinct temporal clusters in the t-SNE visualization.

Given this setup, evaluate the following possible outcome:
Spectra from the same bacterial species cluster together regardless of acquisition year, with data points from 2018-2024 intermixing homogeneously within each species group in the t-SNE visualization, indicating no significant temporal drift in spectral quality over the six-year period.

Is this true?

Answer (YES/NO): YES